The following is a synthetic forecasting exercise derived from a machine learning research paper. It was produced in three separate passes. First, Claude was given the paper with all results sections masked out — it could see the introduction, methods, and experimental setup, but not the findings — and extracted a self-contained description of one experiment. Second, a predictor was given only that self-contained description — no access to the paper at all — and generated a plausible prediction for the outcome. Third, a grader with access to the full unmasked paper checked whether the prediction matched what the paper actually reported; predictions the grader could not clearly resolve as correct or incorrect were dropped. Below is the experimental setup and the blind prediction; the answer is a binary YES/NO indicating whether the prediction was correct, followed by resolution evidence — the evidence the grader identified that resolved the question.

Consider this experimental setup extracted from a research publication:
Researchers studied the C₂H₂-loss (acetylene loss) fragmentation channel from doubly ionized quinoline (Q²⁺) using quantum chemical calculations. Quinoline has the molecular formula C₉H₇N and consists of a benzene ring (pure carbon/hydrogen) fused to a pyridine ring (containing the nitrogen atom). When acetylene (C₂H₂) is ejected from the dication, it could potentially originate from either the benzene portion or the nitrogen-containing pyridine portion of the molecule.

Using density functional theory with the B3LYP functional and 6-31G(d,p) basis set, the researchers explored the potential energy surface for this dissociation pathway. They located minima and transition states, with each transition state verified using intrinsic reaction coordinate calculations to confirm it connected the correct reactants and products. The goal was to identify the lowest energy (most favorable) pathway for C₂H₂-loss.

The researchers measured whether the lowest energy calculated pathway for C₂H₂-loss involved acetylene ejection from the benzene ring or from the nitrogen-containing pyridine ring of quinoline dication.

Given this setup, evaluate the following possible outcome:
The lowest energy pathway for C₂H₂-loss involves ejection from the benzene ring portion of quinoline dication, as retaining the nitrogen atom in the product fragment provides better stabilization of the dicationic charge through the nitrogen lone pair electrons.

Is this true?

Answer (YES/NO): YES